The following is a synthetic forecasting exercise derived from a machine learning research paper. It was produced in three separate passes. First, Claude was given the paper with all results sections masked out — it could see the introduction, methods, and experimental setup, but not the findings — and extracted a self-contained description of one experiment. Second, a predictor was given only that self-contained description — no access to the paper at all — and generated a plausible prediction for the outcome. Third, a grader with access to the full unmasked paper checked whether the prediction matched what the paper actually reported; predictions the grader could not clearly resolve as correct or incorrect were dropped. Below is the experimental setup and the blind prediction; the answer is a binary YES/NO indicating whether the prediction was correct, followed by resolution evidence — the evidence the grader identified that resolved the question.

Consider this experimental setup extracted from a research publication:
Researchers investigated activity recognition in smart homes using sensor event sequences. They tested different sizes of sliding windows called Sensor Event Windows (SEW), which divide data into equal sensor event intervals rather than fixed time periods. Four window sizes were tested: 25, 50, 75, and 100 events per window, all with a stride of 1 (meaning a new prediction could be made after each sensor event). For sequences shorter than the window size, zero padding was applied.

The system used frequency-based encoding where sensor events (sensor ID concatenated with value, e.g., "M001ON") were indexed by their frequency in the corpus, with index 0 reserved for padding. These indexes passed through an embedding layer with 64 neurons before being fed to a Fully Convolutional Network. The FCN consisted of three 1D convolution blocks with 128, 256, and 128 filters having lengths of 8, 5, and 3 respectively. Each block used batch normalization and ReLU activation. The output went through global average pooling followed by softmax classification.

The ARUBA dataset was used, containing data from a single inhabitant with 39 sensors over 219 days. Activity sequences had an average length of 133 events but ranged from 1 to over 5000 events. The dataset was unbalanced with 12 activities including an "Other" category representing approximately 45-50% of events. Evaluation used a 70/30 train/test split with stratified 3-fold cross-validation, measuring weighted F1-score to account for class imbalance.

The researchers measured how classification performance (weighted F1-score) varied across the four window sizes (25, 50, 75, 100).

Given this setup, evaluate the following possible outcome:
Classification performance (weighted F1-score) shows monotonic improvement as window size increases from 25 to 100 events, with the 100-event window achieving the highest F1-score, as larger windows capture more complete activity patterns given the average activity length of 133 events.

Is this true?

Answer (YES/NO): NO